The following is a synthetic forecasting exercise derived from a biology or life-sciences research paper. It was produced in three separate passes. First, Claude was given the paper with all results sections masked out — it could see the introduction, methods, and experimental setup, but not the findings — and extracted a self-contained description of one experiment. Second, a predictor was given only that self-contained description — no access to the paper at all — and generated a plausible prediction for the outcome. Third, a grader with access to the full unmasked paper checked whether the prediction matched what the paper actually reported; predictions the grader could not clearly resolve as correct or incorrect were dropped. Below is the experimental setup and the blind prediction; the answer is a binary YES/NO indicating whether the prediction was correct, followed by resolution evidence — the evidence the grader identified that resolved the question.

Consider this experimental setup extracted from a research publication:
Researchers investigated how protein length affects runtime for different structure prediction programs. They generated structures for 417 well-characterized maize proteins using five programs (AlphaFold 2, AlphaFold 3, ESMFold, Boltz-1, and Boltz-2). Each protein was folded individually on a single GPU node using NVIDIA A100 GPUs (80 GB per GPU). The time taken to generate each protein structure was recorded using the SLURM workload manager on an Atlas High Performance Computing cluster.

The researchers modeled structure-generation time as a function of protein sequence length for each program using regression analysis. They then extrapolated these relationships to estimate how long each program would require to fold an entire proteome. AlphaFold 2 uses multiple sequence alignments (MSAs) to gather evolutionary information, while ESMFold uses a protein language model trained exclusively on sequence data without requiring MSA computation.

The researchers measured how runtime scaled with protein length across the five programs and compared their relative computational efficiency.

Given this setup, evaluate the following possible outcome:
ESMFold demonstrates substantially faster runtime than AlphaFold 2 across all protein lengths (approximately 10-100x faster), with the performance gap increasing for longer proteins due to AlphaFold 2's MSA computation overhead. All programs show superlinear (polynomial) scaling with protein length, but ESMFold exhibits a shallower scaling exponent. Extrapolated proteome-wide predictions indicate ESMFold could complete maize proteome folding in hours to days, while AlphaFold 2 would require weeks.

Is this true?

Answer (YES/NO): NO